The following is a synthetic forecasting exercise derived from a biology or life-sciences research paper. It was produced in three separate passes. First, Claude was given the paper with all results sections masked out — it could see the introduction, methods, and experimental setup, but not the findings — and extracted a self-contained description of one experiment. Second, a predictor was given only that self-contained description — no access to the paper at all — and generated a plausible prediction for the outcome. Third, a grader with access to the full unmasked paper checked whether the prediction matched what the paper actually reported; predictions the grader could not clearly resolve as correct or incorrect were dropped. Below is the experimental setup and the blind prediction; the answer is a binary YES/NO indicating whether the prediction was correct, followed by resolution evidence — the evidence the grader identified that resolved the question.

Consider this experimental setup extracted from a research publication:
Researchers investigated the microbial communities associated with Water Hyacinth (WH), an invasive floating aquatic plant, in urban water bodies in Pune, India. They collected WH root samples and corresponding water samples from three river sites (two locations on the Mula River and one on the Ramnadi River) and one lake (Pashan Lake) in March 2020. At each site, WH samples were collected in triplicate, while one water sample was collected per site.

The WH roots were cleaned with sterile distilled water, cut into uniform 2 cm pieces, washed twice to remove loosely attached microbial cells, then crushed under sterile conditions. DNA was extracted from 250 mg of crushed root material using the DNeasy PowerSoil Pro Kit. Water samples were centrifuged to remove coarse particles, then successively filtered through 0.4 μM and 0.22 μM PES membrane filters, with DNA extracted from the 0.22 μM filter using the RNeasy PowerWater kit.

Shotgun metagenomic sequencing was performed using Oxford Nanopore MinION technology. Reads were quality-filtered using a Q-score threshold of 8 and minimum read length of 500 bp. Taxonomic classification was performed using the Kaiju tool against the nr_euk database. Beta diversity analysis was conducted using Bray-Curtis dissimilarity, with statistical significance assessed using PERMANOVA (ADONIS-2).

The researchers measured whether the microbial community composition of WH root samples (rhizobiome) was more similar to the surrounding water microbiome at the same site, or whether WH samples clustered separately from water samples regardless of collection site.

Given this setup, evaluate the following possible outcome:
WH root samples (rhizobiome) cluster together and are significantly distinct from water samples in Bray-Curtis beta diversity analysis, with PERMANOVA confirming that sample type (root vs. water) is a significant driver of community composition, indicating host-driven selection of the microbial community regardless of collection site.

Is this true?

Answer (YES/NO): YES